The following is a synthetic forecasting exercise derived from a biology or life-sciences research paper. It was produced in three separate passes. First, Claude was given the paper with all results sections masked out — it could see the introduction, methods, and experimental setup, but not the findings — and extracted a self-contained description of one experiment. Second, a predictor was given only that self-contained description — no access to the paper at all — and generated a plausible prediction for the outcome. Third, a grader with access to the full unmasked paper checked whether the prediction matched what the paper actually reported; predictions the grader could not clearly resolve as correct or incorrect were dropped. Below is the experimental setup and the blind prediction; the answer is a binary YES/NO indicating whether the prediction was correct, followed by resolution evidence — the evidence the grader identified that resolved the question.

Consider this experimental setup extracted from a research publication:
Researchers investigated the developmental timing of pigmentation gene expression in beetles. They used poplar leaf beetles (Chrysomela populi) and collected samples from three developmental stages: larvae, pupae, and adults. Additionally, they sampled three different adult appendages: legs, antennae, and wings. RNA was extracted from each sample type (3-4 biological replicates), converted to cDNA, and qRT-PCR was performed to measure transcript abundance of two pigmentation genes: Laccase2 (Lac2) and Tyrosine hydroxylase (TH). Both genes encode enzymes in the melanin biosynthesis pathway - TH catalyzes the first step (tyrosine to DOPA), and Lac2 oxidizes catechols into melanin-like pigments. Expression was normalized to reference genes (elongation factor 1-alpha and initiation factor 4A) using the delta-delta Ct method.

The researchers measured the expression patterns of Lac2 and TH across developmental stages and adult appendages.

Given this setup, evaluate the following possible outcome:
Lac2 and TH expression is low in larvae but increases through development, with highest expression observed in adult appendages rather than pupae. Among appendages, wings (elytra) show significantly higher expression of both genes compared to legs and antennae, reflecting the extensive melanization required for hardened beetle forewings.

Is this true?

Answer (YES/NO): NO